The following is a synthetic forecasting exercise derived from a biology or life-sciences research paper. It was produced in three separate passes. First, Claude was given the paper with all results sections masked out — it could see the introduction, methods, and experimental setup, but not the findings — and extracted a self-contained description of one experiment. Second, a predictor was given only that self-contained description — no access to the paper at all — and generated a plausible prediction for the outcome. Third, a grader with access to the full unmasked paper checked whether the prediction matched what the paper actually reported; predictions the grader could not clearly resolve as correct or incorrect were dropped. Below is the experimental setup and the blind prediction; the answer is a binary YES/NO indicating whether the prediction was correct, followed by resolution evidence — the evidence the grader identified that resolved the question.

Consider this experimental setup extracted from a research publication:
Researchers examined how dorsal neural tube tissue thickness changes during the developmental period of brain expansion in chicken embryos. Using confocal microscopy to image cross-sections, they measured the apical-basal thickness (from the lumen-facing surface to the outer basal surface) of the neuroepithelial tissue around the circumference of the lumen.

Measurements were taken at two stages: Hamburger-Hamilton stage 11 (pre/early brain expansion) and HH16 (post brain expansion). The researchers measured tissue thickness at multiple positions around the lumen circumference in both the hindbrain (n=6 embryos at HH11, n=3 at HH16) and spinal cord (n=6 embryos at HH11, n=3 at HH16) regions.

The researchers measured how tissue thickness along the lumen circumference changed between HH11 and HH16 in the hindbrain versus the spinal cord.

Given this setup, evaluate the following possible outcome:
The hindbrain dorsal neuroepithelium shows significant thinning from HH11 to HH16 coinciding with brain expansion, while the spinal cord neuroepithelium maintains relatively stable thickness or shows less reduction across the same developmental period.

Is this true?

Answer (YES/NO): YES